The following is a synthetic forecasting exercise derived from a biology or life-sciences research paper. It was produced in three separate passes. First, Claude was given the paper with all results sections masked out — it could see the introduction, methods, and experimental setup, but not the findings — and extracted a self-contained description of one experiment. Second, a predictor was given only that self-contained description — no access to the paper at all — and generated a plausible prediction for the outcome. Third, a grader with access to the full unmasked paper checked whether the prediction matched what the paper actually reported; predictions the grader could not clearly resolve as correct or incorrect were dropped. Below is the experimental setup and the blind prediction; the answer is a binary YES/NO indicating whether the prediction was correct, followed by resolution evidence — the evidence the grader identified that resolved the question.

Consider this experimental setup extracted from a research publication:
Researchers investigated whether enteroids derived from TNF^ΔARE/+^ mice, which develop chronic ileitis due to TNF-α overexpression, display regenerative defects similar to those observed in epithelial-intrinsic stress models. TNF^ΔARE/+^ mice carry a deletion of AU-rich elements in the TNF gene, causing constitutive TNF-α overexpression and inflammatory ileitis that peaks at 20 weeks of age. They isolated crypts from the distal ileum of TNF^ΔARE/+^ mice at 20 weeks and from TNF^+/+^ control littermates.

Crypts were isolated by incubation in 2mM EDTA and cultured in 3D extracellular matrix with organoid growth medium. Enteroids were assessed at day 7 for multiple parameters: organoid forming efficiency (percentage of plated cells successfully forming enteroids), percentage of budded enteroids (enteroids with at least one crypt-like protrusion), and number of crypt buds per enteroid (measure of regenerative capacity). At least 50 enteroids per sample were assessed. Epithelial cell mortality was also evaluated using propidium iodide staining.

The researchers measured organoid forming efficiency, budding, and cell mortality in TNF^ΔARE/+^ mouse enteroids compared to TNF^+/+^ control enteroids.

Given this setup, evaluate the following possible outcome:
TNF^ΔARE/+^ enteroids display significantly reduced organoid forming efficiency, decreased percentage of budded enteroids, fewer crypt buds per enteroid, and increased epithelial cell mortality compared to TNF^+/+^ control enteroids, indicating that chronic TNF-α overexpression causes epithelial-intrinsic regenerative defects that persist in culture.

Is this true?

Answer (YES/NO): YES